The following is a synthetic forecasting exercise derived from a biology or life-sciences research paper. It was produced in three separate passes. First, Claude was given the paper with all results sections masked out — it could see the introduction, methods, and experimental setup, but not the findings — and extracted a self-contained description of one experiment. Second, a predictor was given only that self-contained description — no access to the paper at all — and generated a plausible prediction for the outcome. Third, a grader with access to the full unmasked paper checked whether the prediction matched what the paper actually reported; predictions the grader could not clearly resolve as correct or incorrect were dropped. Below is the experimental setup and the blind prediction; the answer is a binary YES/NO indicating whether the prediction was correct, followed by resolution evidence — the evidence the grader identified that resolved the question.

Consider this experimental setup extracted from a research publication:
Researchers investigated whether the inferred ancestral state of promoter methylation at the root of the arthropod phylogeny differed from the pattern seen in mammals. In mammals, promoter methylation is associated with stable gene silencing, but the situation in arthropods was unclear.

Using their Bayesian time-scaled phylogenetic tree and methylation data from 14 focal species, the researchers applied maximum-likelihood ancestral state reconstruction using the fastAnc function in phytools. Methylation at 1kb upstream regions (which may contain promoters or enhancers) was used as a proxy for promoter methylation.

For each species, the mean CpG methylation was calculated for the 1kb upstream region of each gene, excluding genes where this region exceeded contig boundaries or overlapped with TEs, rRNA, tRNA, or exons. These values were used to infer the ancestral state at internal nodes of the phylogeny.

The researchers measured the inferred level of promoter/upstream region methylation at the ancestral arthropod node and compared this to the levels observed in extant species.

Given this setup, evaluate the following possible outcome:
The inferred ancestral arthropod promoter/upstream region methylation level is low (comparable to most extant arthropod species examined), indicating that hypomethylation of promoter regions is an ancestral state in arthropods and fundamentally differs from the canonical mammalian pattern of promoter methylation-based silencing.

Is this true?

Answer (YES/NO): YES